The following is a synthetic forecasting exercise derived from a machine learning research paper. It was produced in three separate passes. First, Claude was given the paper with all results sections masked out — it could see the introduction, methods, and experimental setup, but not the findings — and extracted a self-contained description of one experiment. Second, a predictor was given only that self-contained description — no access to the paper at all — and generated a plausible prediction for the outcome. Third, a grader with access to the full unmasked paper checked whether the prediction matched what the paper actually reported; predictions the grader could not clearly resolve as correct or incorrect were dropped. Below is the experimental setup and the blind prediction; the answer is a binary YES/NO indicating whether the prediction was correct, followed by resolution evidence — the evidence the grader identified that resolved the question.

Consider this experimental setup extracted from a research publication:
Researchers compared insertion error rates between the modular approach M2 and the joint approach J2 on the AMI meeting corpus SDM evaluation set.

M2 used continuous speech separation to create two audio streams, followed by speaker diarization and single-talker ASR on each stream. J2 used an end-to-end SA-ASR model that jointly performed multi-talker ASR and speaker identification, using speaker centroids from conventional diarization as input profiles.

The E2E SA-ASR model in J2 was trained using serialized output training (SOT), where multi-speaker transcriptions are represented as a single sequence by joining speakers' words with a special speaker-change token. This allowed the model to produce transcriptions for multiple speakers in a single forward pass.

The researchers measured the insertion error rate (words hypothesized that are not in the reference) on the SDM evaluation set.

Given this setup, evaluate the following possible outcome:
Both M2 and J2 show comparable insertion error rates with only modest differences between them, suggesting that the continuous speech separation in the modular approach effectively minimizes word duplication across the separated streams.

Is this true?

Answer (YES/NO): YES